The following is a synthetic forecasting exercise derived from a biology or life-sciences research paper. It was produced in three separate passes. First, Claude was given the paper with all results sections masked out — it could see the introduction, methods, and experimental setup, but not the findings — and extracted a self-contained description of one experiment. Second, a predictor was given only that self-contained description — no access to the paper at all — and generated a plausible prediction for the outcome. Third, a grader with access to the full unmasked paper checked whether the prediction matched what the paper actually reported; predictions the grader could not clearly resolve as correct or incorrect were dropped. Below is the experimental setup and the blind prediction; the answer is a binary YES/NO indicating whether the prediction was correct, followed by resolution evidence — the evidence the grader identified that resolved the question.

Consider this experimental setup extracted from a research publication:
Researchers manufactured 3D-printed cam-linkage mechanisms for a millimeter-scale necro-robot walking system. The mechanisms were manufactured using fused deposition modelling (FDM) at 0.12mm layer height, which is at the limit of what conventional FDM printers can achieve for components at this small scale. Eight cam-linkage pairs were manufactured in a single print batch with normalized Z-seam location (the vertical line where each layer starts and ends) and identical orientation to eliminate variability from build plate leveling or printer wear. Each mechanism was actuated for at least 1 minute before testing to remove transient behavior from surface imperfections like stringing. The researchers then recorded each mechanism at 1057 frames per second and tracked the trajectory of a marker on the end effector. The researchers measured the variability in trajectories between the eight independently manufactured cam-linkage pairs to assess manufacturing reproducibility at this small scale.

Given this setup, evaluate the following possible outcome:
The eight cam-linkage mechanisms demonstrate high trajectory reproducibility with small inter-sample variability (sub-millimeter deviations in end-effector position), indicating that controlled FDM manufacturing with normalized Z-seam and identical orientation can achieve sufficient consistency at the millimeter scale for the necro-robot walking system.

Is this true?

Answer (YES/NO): YES